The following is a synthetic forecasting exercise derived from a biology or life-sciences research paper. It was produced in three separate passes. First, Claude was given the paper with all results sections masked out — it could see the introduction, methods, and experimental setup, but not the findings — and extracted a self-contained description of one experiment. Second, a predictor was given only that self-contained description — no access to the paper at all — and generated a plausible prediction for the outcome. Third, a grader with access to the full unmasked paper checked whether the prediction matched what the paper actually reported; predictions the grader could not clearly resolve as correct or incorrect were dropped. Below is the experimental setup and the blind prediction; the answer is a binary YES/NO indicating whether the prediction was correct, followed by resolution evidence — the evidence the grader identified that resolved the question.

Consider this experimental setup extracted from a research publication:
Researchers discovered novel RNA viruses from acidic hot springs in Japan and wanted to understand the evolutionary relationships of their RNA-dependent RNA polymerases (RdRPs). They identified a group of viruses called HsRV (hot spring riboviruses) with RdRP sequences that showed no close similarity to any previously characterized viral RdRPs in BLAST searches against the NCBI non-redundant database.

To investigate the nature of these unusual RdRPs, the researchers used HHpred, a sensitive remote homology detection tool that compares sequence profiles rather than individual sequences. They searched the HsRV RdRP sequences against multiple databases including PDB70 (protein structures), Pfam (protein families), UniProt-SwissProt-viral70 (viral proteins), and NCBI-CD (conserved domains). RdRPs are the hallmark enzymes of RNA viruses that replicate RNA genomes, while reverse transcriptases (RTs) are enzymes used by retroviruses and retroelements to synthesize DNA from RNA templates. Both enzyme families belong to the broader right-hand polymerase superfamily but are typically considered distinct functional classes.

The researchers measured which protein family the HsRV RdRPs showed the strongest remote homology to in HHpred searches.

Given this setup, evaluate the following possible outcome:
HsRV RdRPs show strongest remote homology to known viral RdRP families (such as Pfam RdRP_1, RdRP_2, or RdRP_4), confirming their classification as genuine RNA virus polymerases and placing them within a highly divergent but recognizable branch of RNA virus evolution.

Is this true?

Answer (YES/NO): YES